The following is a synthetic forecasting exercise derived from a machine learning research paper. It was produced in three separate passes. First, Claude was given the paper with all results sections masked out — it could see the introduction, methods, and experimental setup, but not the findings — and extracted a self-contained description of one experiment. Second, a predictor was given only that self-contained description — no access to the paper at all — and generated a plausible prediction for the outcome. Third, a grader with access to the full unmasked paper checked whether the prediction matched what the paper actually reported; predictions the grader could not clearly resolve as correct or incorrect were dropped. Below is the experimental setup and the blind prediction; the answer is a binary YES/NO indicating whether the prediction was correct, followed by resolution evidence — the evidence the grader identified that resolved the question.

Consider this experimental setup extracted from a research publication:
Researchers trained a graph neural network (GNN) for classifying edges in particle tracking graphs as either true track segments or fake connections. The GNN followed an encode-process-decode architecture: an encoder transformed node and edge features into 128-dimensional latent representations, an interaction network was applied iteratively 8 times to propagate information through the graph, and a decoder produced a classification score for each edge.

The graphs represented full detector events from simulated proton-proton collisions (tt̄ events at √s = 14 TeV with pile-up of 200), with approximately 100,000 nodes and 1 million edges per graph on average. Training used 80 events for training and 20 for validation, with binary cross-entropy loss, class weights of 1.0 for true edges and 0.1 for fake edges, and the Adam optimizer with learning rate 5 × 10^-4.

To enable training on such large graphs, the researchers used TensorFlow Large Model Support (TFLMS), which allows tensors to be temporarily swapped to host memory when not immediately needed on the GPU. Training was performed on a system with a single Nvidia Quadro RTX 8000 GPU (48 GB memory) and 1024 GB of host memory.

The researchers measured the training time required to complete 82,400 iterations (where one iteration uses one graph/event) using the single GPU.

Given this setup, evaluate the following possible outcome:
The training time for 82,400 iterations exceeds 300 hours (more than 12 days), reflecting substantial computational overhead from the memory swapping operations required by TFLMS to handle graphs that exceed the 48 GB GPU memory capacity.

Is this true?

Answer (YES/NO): NO